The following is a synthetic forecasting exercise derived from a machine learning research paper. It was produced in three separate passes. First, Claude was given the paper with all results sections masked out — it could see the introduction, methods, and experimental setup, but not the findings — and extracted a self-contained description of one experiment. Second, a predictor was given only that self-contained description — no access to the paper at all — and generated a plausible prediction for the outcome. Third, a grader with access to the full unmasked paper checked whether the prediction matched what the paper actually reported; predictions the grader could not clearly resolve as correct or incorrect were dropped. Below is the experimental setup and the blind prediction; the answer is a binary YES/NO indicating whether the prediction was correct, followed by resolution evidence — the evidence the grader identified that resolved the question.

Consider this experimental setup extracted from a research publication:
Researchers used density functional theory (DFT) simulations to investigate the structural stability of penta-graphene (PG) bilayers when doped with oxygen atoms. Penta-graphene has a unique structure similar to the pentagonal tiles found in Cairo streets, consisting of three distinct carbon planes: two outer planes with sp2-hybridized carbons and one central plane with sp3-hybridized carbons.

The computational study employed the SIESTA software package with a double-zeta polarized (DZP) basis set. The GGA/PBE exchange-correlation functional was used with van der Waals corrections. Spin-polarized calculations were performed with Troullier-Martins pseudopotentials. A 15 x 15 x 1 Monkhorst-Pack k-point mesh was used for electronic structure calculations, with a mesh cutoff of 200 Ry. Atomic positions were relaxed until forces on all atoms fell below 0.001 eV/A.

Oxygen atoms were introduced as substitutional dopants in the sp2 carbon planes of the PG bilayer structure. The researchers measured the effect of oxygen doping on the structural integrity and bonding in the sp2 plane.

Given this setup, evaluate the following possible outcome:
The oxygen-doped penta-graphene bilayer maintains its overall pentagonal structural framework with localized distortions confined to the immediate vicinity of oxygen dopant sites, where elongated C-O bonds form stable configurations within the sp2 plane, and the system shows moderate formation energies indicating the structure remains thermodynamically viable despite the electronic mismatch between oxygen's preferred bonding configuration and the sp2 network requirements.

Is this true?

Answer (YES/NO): NO